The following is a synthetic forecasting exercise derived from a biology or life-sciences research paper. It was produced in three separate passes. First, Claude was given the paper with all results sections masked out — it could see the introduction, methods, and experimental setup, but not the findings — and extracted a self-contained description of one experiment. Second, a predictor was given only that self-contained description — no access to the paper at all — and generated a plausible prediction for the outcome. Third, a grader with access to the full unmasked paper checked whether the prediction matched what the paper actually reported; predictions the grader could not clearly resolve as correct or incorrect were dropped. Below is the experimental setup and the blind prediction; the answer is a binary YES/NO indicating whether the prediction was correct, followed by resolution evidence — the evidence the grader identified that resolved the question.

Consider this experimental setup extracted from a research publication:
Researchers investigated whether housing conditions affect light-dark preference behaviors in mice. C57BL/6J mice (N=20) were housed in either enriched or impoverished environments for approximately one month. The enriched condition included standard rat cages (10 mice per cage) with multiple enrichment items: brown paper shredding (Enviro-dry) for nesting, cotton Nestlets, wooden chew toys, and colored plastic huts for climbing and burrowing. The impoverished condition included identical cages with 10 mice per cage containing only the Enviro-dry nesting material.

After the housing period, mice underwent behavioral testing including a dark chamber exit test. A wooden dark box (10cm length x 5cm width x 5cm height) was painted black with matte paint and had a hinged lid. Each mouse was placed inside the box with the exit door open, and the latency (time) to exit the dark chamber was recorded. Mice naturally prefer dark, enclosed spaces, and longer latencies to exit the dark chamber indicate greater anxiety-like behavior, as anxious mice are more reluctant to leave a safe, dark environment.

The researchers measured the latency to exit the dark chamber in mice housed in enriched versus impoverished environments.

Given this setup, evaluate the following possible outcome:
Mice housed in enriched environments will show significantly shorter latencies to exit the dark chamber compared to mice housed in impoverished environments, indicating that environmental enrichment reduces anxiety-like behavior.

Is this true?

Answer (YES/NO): NO